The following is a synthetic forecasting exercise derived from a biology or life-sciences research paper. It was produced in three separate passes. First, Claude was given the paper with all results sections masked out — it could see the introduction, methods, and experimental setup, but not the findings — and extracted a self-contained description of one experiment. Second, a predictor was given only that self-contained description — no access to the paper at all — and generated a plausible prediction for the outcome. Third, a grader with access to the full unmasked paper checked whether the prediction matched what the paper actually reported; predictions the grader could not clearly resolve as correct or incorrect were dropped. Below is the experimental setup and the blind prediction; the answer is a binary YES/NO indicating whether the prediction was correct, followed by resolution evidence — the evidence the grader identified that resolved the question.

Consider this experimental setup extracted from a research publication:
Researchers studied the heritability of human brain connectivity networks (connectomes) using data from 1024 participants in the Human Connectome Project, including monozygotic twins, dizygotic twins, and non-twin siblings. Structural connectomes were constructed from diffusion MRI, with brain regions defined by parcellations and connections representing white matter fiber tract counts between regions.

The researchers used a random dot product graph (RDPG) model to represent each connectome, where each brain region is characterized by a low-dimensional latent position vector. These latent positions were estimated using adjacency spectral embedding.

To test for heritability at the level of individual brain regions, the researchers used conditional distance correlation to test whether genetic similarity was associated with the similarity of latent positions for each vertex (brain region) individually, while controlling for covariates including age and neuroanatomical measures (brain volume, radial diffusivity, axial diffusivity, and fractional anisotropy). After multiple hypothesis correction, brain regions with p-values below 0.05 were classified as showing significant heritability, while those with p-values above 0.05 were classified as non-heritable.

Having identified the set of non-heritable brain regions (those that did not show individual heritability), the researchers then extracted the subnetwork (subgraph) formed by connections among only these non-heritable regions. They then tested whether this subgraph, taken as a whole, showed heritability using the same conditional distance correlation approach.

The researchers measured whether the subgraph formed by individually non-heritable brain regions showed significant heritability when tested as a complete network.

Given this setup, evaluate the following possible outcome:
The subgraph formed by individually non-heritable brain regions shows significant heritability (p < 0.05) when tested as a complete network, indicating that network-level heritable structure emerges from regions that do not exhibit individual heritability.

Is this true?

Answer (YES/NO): YES